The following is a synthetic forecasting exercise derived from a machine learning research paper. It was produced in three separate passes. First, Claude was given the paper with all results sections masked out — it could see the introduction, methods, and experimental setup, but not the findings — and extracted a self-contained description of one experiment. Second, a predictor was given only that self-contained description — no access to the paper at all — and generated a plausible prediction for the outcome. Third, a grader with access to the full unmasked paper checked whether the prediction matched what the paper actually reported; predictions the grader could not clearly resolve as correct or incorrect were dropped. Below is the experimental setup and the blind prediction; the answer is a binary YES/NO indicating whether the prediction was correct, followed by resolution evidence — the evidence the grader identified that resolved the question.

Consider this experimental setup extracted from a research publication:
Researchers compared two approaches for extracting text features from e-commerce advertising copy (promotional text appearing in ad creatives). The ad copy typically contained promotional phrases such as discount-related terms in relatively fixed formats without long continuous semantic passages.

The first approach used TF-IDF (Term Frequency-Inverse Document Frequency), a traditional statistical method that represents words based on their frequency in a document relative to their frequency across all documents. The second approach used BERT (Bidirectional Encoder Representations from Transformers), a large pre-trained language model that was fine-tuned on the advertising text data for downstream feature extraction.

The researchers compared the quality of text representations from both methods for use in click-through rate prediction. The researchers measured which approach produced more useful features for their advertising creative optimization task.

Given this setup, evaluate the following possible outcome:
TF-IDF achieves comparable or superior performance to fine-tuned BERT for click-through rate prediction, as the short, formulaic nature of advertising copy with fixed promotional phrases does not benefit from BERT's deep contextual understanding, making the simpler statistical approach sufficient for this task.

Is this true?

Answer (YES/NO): YES